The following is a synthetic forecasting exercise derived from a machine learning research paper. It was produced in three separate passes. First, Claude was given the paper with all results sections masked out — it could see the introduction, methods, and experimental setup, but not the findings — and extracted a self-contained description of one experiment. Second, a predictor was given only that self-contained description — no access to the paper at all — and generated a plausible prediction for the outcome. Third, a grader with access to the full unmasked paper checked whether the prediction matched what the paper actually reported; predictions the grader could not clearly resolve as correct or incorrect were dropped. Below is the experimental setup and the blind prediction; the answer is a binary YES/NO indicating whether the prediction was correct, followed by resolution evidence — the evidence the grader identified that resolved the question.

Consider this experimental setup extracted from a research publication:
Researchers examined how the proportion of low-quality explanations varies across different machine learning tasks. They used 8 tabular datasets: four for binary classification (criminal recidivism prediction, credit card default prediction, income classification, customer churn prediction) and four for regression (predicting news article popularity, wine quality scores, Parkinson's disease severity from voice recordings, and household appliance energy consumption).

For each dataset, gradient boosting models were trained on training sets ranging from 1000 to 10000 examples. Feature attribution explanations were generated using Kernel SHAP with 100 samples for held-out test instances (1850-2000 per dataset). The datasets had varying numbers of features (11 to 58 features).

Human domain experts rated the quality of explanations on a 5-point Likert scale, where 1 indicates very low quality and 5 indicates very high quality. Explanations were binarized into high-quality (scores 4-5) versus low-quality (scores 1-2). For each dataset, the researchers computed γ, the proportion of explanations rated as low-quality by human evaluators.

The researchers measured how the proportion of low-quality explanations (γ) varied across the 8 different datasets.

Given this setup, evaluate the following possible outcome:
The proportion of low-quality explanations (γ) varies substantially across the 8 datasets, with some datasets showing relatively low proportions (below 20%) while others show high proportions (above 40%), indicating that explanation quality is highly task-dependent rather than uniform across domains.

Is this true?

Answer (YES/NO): YES